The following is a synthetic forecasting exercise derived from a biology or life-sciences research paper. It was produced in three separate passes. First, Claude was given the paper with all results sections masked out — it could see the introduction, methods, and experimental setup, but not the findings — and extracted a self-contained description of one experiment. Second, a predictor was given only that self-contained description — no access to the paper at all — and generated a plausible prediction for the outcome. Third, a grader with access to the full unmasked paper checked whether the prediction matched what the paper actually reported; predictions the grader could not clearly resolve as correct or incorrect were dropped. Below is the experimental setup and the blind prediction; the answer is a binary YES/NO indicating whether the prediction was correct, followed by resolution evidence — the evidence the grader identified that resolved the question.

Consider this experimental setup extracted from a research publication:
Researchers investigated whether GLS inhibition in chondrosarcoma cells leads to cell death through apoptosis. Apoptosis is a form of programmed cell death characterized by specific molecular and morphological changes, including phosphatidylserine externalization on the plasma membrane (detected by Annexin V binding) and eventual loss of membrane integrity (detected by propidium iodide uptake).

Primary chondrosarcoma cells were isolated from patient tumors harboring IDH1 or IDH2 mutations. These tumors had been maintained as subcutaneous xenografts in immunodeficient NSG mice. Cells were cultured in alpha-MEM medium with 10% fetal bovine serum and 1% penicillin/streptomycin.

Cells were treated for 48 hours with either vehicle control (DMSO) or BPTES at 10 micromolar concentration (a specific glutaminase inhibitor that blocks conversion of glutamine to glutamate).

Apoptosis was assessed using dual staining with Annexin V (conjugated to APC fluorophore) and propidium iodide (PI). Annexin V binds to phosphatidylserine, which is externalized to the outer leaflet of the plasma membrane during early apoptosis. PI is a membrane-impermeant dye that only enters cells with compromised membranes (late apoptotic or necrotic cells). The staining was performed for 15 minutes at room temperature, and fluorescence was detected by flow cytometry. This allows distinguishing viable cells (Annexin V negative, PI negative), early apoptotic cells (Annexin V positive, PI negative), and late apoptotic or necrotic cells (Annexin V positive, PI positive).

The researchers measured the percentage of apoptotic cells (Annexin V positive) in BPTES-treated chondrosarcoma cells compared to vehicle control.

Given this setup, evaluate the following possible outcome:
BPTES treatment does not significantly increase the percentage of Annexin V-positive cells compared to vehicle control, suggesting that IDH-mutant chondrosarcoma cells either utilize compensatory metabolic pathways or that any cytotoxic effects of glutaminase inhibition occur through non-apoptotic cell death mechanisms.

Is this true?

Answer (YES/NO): NO